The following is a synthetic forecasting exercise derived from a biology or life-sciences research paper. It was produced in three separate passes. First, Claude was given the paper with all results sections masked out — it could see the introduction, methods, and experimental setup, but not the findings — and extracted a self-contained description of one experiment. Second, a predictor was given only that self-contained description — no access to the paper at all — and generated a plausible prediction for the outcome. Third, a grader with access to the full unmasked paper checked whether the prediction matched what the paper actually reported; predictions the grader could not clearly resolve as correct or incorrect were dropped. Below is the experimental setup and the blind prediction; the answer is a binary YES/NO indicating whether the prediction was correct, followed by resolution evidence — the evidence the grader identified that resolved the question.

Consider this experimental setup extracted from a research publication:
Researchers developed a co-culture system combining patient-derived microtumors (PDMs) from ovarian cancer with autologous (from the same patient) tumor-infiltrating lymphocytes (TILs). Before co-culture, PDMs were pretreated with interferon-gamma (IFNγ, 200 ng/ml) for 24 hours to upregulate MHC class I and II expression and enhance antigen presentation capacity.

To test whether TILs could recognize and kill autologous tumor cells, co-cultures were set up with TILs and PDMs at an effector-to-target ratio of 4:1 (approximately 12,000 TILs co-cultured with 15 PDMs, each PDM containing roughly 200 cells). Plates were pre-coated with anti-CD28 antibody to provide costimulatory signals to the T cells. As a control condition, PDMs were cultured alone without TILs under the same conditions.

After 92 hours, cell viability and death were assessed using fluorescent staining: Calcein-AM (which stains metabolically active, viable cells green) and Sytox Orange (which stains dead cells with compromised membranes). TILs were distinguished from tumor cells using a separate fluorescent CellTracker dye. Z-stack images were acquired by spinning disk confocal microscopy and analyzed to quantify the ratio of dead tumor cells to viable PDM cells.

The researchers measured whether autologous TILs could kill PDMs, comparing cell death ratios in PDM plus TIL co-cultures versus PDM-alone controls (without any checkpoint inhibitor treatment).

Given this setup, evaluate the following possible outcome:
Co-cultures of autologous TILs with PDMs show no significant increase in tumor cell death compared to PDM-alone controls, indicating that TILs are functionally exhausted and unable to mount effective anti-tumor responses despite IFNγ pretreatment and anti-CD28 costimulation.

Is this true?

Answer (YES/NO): NO